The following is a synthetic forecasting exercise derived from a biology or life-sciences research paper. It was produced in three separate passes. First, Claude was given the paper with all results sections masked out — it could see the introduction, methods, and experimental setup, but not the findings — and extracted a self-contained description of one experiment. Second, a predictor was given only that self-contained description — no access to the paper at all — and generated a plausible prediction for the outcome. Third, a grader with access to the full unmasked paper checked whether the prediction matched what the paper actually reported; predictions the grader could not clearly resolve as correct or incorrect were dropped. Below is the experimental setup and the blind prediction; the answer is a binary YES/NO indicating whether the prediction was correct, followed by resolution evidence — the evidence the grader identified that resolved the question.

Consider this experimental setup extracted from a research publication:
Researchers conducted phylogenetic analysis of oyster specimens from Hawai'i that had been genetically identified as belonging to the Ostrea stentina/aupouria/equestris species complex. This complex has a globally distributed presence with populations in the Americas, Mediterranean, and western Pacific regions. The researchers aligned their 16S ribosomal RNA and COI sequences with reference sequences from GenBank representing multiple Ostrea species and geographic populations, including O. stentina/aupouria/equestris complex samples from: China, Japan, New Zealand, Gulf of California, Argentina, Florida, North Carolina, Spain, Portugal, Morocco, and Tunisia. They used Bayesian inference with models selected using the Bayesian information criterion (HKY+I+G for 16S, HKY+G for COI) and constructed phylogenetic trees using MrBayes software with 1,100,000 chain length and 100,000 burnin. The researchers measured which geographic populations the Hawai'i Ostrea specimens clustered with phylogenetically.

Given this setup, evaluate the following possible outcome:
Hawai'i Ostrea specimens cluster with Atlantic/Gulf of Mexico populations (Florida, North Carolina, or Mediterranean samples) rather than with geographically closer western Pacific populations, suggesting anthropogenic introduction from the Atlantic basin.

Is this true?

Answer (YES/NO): NO